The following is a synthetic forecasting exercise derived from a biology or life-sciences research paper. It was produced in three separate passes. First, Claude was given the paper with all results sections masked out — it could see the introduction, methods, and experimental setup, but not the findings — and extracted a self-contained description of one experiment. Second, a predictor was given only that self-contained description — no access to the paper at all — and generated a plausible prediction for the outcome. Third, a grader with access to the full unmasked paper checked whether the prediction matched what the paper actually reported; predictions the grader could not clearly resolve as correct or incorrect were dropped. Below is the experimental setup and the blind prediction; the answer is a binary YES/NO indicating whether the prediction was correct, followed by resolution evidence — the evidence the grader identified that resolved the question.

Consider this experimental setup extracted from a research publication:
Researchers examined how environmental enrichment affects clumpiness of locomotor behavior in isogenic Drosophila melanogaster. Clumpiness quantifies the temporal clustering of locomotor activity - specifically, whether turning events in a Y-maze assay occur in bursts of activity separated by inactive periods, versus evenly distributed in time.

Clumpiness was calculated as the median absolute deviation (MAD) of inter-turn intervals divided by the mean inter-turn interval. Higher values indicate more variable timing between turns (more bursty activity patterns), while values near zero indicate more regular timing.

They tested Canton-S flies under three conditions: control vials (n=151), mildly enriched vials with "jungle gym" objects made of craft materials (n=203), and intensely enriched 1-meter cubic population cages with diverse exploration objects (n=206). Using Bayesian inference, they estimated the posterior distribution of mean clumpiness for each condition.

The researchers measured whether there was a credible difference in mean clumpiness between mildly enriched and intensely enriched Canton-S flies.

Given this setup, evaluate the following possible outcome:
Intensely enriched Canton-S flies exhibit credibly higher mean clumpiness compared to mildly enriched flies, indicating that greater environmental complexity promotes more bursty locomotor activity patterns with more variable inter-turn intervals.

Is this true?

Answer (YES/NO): NO